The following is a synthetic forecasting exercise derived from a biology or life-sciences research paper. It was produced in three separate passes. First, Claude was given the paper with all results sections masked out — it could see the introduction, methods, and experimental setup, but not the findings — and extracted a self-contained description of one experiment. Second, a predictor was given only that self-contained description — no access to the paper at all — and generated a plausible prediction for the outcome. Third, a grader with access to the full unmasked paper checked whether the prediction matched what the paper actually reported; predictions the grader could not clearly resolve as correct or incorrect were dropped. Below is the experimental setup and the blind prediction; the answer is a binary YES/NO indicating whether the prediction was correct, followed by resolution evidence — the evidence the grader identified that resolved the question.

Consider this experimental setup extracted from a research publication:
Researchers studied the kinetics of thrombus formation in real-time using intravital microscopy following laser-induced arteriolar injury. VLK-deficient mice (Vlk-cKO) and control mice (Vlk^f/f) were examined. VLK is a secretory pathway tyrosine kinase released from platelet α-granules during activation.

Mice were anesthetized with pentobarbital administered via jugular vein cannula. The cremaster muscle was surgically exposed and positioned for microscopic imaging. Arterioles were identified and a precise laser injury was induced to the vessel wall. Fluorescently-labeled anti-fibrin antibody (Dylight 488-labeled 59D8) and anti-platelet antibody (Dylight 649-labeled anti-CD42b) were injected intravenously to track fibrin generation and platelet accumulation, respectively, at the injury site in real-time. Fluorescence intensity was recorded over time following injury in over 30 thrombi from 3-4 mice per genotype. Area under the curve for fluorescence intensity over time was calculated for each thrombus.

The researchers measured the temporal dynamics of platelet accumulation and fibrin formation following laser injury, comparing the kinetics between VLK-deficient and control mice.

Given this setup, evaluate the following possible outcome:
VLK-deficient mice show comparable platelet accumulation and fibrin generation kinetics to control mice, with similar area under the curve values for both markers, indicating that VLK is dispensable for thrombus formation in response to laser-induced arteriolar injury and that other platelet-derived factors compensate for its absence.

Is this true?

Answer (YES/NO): NO